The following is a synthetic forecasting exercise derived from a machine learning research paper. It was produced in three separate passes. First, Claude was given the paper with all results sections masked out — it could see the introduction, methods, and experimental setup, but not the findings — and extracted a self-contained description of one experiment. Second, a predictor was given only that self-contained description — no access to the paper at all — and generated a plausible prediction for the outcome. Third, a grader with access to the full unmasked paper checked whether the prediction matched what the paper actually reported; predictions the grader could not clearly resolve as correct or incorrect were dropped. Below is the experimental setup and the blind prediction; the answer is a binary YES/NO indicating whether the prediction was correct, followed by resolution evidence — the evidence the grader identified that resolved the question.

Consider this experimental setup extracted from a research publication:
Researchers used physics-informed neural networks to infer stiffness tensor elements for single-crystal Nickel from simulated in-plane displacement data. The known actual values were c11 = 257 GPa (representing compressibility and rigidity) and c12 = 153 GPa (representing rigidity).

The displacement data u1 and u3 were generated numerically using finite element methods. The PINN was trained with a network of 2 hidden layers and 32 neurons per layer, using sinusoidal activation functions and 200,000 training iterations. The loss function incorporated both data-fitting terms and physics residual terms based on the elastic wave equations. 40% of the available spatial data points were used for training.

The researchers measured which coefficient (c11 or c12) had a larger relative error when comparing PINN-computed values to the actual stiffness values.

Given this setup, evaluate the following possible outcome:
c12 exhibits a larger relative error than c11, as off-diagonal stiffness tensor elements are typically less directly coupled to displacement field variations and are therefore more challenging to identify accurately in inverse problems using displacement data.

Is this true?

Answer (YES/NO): YES